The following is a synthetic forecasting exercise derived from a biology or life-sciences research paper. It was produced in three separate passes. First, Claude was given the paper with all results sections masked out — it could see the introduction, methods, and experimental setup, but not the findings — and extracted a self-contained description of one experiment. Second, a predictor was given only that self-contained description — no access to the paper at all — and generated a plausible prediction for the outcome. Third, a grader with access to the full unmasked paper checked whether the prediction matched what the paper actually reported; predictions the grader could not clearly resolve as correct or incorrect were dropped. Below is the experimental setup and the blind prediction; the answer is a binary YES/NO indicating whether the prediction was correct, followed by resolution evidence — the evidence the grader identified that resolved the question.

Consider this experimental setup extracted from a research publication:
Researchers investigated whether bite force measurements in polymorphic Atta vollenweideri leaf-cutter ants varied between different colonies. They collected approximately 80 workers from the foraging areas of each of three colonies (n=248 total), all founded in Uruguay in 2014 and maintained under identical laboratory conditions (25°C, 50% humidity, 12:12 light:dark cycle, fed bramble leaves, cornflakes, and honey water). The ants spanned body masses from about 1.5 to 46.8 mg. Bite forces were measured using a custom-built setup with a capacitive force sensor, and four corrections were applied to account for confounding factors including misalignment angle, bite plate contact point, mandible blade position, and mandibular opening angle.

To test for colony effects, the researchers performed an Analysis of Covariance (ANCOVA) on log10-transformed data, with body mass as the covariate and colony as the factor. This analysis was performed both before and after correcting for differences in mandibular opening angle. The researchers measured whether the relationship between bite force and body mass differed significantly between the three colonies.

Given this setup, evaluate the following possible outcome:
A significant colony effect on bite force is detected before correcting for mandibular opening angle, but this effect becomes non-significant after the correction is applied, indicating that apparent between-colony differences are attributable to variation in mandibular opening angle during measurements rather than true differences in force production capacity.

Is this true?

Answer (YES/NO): NO